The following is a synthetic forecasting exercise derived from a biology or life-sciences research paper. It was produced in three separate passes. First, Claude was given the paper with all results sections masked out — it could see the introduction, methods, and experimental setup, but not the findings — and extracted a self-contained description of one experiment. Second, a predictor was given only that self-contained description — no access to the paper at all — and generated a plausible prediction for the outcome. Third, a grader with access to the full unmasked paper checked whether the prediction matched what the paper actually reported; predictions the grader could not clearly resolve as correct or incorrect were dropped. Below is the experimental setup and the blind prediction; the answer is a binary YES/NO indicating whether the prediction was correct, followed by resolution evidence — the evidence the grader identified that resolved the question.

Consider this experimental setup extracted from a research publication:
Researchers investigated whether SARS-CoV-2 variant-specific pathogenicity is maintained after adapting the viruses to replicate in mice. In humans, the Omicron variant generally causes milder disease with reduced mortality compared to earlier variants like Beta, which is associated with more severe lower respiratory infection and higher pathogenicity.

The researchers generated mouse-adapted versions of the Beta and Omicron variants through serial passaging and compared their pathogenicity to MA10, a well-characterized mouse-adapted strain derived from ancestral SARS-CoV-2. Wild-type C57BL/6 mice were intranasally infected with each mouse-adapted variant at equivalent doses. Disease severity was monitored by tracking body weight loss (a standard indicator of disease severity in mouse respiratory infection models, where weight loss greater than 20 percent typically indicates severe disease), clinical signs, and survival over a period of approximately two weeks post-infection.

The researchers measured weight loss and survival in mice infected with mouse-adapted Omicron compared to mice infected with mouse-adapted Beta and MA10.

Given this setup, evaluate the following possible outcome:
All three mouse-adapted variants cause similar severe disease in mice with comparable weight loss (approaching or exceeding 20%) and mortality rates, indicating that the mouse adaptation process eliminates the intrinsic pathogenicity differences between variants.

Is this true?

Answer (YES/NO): NO